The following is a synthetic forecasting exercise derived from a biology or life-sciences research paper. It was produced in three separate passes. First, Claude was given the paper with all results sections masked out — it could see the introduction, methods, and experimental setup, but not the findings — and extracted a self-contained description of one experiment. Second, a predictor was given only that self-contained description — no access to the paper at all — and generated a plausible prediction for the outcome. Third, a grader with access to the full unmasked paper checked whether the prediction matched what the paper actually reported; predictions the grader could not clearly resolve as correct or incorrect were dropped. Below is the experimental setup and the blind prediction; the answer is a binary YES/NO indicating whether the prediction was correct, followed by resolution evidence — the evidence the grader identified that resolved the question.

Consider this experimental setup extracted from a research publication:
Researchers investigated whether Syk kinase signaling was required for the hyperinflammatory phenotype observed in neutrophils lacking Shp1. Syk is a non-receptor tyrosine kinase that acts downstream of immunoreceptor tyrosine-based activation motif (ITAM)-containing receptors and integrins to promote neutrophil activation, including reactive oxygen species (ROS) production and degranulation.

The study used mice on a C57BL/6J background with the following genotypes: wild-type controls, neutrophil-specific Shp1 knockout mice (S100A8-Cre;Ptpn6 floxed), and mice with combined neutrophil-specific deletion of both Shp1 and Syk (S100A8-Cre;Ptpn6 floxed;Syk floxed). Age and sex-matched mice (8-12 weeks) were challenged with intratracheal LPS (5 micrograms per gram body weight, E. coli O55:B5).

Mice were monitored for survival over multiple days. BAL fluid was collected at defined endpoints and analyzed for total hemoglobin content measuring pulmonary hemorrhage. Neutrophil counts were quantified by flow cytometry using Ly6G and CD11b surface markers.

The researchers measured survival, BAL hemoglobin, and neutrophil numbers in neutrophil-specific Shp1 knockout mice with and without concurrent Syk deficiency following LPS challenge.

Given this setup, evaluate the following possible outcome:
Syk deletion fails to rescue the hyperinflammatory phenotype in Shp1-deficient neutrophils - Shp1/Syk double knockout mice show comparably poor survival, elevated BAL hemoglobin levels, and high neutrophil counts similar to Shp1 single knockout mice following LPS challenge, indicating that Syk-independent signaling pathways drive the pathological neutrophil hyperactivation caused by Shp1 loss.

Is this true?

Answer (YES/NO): NO